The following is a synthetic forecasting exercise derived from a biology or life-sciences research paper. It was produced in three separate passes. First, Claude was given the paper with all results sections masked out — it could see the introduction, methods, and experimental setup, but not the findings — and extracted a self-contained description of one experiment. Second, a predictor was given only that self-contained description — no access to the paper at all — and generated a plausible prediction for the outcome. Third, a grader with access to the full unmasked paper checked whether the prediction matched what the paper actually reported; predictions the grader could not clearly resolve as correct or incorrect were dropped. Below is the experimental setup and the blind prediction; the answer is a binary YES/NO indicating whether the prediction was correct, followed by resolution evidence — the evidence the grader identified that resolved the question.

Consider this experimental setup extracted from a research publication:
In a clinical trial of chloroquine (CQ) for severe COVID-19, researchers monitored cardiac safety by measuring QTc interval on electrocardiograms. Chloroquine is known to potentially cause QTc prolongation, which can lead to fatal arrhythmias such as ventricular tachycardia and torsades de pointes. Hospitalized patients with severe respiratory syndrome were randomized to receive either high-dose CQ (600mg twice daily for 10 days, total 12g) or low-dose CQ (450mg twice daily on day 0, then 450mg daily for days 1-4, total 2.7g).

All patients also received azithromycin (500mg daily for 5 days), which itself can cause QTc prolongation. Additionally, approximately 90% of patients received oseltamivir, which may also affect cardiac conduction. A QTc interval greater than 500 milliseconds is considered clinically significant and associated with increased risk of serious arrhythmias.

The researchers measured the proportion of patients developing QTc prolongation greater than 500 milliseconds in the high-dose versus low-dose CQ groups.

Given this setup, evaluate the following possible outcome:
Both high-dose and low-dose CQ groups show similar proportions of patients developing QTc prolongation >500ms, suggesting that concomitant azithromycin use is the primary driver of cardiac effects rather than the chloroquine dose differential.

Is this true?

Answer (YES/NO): NO